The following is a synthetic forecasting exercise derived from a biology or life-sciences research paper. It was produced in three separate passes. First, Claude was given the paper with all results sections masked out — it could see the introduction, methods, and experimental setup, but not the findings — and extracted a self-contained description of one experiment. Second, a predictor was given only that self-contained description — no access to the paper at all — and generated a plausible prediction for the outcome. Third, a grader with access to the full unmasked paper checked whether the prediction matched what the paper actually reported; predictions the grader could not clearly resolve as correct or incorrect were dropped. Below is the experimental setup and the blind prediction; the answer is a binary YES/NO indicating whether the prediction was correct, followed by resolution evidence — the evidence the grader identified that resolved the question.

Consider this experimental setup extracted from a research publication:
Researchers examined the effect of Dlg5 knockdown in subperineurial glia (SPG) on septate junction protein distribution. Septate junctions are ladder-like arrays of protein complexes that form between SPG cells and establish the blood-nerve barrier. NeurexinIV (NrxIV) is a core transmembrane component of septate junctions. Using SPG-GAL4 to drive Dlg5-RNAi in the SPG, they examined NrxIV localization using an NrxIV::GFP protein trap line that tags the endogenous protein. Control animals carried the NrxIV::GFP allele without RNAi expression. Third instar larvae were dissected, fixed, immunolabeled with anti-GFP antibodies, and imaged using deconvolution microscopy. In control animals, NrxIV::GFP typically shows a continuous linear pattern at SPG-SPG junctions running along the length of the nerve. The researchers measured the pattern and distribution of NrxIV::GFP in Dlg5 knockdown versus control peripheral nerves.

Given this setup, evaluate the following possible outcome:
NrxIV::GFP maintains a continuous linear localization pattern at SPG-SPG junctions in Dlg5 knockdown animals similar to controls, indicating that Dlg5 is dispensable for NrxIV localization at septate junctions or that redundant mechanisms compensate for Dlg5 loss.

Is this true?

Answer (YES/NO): NO